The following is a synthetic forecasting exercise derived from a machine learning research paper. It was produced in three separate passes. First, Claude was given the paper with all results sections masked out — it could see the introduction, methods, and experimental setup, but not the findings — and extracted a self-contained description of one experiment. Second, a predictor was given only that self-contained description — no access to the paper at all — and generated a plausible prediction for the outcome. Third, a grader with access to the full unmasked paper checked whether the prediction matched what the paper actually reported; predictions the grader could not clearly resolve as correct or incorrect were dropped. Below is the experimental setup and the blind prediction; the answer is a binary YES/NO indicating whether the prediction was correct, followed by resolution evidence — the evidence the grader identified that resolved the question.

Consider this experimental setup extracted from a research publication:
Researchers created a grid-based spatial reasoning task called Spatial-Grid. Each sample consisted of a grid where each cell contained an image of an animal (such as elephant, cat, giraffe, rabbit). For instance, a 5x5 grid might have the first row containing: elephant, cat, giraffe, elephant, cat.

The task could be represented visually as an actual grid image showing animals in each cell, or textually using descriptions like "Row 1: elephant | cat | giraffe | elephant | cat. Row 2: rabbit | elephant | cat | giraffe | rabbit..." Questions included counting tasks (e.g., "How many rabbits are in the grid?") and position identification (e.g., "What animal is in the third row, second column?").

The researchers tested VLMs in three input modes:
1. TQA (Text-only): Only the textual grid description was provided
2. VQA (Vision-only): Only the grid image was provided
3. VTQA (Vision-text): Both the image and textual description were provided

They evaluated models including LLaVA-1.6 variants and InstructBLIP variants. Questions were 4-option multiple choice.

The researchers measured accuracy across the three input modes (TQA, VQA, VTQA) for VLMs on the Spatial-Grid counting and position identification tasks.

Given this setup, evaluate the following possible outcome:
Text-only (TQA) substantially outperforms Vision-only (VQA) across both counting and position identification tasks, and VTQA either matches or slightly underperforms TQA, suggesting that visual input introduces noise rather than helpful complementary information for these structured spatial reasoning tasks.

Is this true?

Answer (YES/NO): NO